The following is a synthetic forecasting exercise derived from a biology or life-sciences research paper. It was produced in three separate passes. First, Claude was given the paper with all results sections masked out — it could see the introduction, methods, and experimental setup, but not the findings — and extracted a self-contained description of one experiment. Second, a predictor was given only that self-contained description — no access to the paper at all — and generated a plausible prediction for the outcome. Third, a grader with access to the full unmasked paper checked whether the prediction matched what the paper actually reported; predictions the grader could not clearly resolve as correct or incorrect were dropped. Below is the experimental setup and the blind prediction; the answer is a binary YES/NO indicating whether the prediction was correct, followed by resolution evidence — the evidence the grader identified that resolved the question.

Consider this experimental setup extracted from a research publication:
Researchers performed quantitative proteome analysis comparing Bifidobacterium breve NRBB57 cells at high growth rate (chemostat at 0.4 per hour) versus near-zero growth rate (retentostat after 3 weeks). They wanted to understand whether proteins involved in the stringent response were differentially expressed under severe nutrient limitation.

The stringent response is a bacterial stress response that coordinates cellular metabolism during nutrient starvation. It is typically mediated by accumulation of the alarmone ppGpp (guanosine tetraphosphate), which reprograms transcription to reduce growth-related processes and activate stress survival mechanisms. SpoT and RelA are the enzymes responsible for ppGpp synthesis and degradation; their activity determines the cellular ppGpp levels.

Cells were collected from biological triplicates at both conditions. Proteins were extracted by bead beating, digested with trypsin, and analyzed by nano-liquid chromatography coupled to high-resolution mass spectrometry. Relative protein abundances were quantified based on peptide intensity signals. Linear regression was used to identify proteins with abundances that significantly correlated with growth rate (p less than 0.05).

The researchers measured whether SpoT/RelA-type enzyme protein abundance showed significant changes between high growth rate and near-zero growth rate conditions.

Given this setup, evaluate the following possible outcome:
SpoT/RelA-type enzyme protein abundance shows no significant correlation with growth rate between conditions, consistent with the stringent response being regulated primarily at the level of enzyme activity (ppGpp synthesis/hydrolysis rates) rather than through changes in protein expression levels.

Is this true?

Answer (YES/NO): NO